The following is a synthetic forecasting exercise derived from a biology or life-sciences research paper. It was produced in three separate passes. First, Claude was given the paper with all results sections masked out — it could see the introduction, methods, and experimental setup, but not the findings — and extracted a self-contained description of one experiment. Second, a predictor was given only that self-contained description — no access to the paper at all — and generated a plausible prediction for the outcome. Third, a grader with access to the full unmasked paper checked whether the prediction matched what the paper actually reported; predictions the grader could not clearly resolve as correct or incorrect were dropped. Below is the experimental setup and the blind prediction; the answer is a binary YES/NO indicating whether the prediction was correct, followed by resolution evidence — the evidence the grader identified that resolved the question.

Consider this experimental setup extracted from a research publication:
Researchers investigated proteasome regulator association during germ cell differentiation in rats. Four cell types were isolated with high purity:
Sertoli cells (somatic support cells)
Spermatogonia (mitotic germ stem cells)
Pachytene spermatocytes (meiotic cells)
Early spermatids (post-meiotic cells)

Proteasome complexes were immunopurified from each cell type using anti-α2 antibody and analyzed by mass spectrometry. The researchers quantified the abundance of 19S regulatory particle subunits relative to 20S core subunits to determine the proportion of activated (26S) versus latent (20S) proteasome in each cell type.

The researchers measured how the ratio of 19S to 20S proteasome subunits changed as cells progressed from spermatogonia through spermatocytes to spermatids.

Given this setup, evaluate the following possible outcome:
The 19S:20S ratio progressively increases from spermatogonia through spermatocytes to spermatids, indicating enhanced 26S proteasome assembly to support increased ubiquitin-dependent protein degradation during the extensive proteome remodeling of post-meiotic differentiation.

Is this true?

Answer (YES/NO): NO